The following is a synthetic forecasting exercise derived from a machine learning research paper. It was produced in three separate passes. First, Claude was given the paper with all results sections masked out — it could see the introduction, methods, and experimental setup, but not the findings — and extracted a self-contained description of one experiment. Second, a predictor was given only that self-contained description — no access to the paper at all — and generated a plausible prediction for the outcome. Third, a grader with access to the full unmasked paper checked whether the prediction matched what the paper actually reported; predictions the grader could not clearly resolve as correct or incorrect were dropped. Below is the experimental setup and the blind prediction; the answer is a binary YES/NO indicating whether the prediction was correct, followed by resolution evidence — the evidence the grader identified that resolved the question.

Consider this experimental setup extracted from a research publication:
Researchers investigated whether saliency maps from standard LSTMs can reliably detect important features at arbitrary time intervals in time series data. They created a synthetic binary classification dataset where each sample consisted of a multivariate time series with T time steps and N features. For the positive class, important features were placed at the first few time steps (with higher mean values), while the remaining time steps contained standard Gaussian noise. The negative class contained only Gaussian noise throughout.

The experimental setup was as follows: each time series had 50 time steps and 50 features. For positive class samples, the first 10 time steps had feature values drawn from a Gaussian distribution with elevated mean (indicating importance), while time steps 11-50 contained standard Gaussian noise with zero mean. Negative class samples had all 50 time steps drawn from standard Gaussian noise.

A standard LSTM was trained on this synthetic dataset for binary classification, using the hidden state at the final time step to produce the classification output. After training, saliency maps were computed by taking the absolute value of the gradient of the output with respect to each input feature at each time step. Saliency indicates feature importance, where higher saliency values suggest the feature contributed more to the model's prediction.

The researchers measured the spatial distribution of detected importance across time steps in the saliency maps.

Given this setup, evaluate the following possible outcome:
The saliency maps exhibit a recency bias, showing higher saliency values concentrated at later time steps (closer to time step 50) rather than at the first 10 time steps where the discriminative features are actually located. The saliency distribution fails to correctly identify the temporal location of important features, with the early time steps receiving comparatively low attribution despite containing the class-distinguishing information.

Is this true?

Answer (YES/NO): YES